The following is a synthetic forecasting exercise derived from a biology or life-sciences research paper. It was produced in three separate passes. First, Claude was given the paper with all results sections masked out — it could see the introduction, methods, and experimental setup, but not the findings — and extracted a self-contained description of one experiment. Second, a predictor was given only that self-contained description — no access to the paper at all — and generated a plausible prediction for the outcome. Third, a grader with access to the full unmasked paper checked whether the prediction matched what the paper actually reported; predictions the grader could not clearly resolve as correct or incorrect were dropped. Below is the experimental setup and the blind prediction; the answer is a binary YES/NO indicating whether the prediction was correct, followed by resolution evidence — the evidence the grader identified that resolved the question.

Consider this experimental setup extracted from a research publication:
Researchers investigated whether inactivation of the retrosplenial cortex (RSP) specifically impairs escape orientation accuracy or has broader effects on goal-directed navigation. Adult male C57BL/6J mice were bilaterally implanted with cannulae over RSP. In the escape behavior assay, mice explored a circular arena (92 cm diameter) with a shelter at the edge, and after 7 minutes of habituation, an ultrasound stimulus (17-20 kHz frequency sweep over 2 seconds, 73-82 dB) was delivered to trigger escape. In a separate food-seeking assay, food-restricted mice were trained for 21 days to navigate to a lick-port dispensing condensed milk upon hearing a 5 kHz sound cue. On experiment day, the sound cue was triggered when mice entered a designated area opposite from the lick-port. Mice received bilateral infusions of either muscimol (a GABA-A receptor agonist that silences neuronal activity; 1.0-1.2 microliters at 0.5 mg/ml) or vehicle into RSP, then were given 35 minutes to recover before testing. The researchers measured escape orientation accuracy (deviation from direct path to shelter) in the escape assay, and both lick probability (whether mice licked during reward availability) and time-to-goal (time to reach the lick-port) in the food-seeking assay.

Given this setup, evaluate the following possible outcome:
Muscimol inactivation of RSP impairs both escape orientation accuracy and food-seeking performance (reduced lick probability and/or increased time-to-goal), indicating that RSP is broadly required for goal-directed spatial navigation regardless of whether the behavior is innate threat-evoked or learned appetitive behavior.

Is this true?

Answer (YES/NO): NO